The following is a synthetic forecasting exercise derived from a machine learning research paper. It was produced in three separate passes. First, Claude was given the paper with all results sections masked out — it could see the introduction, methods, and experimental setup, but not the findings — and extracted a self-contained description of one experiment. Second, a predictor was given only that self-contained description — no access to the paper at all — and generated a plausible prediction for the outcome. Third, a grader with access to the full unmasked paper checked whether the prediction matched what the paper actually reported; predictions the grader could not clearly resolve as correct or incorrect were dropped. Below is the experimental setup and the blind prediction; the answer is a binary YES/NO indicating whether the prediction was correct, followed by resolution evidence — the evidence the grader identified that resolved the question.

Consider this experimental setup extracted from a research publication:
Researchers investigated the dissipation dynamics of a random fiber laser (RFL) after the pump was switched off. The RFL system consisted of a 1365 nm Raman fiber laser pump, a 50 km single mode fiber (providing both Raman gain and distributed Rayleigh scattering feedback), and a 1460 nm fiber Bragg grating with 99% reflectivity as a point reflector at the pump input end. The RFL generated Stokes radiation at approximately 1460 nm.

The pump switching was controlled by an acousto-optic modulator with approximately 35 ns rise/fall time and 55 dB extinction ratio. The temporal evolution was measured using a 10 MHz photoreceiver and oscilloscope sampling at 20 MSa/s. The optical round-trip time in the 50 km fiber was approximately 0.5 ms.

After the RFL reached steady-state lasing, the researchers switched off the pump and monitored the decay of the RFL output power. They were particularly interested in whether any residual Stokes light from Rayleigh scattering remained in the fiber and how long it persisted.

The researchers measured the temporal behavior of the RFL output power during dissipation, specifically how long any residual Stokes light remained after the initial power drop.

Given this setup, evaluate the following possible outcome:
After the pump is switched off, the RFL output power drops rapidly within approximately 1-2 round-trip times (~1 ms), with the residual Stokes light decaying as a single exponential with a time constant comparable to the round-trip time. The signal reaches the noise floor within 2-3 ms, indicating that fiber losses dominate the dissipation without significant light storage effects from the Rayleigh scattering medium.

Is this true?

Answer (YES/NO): NO